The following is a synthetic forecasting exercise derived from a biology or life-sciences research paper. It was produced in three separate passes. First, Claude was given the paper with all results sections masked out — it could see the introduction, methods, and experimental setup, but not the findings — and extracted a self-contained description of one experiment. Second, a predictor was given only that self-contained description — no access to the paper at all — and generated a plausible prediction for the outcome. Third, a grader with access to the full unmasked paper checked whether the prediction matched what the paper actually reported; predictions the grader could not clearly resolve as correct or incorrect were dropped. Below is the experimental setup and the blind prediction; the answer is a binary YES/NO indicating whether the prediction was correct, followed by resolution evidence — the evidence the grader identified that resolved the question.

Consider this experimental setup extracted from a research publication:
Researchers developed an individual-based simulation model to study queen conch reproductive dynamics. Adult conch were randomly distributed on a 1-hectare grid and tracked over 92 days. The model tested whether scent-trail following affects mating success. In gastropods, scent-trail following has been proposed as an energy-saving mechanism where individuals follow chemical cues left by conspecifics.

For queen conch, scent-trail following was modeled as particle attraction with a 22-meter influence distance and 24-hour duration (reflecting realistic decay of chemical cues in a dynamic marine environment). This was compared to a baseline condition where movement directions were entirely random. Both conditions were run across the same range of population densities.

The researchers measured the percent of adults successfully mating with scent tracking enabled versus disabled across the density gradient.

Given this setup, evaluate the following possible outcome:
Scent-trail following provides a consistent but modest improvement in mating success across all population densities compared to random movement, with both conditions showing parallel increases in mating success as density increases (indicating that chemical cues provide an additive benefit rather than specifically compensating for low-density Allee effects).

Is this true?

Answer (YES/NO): NO